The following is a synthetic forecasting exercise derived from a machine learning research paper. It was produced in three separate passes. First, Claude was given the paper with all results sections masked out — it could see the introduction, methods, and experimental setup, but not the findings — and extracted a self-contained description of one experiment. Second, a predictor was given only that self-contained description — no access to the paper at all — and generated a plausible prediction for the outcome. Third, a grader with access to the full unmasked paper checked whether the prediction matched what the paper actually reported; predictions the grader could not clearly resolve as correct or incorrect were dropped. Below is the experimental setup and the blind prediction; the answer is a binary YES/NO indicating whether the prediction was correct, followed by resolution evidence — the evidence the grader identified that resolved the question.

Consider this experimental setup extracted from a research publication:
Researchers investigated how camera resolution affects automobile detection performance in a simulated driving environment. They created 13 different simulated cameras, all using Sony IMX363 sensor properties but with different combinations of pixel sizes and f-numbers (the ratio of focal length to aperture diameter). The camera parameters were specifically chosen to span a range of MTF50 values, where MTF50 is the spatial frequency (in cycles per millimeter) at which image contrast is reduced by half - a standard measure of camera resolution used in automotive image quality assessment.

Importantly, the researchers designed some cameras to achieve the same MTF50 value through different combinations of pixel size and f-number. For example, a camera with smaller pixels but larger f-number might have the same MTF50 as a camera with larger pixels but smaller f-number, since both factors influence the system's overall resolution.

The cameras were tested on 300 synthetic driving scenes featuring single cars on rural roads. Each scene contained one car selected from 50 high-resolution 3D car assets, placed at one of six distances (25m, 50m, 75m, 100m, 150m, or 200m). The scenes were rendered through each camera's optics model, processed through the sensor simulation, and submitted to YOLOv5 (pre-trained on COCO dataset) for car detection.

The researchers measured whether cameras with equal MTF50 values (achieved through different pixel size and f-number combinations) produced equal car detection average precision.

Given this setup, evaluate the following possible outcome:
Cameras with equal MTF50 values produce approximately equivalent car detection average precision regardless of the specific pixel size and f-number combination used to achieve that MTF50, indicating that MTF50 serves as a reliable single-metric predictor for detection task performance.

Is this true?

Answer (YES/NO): NO